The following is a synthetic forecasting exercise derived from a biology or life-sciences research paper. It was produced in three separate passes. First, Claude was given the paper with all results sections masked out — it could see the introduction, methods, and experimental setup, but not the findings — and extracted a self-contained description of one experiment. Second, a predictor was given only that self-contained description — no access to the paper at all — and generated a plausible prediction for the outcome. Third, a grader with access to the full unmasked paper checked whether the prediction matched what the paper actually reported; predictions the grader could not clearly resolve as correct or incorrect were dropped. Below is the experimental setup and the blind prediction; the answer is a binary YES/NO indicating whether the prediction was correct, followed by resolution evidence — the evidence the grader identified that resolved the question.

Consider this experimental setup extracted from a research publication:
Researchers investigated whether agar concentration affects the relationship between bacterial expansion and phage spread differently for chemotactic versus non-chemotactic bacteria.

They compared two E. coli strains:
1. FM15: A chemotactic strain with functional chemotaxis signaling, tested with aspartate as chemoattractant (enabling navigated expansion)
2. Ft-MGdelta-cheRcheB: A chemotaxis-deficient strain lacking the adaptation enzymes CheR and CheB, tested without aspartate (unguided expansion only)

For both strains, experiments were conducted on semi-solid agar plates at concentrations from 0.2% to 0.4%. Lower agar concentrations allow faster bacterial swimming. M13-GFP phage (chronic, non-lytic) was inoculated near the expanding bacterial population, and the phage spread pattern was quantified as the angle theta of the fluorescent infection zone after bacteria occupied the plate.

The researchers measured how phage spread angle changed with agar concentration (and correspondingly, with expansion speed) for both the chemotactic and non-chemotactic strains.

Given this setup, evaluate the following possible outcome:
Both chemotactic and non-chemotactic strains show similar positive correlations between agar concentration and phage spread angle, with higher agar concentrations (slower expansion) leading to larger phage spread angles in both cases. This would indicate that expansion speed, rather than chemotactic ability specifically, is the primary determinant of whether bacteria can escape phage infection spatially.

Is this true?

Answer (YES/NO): NO